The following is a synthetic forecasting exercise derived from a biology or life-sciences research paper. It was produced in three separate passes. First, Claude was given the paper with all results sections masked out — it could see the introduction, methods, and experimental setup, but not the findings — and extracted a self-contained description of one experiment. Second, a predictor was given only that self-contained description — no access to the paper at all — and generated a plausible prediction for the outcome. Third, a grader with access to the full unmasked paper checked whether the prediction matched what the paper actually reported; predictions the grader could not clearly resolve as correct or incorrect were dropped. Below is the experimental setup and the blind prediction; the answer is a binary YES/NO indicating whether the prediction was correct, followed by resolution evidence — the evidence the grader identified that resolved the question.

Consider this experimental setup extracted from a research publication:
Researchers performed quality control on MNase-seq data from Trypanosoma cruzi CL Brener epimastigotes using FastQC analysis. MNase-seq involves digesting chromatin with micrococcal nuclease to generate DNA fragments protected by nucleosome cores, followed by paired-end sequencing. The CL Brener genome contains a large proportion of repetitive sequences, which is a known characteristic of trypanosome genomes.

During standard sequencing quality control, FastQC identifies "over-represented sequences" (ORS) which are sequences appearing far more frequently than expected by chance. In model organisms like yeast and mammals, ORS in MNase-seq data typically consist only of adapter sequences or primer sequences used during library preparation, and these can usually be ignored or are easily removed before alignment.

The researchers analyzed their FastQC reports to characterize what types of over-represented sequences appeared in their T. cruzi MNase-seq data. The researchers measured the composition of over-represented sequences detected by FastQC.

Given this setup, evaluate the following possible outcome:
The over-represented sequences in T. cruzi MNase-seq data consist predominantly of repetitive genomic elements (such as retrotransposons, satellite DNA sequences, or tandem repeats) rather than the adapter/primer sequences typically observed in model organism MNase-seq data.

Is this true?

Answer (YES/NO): NO